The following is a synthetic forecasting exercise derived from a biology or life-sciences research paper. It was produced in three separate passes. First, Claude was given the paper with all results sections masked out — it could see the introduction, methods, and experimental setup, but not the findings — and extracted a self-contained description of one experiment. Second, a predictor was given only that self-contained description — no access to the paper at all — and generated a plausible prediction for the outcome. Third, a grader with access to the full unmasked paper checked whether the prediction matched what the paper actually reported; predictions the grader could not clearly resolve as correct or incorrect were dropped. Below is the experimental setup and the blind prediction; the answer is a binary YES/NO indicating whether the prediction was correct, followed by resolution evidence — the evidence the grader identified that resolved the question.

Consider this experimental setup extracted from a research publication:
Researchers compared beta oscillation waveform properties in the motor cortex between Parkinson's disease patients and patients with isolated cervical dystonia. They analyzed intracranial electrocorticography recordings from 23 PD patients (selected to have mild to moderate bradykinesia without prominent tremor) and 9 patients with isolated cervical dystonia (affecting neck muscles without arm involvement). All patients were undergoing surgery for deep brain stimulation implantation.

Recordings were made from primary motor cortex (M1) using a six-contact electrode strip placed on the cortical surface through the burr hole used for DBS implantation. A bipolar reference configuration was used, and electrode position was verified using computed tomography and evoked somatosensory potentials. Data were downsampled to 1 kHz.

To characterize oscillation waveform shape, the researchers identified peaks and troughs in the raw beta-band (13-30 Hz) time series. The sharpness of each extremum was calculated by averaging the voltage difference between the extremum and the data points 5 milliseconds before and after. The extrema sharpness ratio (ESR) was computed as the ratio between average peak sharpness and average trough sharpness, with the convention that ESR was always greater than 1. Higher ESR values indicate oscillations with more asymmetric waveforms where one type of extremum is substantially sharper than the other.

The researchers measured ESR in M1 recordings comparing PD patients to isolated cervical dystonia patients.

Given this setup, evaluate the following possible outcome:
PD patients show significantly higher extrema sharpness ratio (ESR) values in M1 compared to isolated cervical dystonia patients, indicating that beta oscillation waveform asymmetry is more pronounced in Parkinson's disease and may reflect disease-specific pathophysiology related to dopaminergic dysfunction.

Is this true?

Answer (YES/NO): YES